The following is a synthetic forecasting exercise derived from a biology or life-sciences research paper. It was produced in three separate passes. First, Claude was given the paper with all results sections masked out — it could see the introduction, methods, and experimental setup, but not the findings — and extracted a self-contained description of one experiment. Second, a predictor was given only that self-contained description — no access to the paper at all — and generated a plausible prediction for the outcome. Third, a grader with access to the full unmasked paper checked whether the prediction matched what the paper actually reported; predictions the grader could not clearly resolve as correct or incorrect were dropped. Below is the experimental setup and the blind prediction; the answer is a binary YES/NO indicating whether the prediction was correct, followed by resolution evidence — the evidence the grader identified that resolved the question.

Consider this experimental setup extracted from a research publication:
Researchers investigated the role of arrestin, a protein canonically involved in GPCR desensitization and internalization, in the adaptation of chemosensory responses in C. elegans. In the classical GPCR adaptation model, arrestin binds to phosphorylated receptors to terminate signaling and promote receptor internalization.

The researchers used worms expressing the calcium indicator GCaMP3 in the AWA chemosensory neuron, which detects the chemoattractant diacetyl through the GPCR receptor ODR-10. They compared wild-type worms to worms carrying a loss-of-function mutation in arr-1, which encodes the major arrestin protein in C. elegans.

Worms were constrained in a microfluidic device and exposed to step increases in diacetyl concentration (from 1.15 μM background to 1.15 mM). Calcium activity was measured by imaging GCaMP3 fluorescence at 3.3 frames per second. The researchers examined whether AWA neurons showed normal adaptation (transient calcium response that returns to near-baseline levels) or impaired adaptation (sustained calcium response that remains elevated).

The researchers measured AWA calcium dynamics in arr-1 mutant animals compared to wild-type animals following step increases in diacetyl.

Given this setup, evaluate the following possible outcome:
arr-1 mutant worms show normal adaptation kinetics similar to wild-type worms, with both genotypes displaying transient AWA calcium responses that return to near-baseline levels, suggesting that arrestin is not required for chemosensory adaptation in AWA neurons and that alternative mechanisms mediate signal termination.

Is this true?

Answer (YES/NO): YES